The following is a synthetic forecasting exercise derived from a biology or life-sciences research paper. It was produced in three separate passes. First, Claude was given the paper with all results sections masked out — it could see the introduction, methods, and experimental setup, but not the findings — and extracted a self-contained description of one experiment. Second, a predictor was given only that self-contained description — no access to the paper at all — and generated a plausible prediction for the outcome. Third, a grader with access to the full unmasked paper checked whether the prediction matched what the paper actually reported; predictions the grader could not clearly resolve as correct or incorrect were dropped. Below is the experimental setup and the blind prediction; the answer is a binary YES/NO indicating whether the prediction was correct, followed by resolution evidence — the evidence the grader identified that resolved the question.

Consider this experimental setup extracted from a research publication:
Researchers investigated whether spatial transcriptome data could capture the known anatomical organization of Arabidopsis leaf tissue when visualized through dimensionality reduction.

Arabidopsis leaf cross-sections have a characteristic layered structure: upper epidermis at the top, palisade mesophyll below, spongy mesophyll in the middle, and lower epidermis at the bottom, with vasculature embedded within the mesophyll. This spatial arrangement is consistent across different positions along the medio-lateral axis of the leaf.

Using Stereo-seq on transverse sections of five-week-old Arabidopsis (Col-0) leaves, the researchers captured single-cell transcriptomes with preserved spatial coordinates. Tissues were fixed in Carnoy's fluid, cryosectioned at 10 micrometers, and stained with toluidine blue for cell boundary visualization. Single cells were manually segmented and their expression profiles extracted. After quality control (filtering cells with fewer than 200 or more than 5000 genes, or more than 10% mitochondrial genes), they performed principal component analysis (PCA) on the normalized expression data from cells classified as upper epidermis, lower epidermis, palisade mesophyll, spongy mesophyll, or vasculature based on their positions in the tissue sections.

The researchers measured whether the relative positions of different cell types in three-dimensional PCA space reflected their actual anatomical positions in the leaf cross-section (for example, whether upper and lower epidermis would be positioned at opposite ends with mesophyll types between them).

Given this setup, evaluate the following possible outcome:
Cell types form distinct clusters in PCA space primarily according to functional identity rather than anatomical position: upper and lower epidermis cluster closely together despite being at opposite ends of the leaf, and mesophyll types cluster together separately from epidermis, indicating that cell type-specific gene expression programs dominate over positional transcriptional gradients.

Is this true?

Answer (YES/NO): YES